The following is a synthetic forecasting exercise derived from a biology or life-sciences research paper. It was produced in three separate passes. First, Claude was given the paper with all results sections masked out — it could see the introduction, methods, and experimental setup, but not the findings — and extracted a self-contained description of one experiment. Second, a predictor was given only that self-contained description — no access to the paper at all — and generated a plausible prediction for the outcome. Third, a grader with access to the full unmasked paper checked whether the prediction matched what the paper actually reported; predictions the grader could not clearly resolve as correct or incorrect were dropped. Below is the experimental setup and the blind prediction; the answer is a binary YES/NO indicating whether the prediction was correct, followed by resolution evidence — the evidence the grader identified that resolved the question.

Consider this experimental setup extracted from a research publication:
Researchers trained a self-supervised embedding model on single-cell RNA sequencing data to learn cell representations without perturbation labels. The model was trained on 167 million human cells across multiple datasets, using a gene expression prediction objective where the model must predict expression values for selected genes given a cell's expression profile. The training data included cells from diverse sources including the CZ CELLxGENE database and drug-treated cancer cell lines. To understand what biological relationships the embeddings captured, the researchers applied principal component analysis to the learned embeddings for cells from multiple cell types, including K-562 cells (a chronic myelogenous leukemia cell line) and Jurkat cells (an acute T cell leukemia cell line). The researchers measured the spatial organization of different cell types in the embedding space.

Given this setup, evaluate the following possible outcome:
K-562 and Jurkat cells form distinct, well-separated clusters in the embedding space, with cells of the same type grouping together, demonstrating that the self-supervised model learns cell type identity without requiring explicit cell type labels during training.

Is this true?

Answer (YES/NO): NO